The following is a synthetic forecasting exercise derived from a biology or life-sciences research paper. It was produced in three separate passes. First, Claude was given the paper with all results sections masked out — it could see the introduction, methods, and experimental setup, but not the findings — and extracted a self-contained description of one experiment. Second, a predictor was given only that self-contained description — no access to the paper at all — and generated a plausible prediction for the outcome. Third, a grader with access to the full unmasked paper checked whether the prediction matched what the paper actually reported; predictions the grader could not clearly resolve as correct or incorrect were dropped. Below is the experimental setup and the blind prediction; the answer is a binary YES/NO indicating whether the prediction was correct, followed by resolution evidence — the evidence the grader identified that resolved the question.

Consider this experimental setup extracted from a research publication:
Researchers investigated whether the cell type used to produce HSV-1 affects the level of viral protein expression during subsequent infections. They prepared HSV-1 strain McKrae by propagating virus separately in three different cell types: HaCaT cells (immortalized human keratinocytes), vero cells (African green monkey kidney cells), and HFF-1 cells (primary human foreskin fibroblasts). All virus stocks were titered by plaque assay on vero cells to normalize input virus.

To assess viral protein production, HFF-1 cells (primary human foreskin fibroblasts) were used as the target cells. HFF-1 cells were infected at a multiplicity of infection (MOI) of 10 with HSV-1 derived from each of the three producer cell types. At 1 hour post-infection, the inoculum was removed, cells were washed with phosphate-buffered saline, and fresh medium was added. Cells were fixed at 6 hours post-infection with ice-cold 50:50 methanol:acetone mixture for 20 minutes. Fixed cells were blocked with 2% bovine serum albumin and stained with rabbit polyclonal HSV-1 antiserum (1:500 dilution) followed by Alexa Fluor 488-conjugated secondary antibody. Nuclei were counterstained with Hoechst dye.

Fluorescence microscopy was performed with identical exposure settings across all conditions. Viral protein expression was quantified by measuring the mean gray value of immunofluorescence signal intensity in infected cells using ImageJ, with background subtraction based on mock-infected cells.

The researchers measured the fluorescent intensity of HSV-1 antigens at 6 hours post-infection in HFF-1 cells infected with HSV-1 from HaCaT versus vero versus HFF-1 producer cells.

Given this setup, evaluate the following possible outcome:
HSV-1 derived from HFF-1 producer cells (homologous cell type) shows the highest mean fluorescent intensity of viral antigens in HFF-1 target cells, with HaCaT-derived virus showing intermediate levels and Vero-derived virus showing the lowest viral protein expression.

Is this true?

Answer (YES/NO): NO